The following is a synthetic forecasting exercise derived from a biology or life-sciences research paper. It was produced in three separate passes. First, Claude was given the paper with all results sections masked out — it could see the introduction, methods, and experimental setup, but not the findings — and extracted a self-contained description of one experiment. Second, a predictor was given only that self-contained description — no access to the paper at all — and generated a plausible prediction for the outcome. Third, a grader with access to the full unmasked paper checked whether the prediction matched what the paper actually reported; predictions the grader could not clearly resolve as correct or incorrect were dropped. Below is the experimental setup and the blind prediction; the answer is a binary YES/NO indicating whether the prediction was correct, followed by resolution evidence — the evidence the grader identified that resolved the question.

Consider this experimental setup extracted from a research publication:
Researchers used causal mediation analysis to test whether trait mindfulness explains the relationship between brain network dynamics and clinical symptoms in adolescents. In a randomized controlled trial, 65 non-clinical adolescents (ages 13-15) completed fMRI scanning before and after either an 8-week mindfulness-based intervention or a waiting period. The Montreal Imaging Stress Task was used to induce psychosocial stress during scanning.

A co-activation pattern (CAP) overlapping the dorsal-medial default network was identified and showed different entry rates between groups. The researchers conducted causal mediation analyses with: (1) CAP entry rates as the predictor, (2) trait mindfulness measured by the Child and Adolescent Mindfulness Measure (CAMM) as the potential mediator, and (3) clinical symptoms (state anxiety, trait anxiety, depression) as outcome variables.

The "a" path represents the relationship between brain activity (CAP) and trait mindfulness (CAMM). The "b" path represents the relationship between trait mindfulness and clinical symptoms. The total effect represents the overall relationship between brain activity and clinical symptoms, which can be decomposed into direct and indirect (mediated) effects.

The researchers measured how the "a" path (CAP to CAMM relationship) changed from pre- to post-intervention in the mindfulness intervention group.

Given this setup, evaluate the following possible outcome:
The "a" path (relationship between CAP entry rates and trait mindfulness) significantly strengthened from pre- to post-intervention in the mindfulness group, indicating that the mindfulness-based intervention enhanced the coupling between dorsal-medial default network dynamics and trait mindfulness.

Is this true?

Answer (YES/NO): NO